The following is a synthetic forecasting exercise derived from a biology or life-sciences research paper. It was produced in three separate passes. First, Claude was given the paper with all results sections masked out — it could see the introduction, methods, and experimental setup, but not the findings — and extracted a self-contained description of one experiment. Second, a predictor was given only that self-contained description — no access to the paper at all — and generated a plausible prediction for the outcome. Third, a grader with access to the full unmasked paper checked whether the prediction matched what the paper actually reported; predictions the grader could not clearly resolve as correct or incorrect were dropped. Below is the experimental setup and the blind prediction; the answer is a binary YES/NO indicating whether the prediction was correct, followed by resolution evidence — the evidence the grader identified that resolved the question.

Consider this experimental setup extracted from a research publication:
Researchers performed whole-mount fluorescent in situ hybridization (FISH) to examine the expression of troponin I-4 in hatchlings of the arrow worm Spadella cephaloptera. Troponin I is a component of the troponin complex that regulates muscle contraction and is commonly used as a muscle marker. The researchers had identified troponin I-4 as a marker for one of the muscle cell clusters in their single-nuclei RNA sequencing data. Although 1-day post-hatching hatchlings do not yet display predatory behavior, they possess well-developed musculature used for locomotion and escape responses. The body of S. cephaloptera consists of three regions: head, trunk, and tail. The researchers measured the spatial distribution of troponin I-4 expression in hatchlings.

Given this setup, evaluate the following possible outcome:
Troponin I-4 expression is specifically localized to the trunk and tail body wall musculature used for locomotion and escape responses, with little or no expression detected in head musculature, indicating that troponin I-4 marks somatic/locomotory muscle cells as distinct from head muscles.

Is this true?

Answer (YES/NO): NO